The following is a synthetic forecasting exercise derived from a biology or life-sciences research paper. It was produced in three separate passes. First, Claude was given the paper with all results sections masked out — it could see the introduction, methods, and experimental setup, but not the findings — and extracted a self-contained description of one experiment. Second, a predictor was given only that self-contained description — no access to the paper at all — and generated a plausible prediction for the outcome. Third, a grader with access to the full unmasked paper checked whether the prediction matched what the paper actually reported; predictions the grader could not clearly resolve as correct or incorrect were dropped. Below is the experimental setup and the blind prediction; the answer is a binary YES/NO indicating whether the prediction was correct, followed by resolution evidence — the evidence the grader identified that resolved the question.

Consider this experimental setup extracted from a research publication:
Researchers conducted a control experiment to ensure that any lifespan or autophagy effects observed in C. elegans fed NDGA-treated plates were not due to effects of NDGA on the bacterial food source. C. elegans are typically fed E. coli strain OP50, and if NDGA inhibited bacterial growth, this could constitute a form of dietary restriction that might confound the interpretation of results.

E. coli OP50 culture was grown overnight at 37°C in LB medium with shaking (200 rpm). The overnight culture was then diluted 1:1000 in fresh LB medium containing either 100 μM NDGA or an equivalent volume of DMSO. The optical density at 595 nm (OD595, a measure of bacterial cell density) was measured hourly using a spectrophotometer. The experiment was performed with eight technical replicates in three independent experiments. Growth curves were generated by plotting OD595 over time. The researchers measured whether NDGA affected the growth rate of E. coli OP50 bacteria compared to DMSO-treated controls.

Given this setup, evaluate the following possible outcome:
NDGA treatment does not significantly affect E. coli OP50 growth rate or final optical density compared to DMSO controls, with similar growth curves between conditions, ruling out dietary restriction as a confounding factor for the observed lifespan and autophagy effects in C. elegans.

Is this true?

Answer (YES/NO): YES